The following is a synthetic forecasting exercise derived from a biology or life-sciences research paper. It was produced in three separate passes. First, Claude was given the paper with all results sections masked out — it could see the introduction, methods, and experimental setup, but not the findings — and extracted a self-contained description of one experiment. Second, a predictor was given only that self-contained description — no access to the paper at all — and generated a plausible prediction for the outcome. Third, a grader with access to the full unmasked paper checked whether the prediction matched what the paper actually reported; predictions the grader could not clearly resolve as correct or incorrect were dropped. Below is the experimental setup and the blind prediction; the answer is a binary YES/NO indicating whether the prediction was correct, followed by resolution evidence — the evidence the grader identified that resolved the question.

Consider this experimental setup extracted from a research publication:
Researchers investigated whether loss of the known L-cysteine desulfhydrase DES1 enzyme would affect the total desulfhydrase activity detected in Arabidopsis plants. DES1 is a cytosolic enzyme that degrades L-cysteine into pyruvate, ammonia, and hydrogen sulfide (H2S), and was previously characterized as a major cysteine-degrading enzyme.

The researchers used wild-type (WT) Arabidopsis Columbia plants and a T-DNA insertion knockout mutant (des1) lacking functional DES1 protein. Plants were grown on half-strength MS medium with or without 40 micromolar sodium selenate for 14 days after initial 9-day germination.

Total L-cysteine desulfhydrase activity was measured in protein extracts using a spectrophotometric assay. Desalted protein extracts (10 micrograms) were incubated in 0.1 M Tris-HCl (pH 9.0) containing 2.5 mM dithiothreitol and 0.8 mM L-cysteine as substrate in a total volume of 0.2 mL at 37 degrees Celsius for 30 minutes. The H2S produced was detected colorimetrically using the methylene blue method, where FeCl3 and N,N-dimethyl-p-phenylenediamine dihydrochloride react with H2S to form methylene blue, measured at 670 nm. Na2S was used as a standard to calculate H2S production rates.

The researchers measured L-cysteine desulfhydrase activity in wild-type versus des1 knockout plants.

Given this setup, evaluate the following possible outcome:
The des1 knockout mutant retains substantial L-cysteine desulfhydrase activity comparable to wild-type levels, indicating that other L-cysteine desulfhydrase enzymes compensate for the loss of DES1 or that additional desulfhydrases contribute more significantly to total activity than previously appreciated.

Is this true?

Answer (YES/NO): YES